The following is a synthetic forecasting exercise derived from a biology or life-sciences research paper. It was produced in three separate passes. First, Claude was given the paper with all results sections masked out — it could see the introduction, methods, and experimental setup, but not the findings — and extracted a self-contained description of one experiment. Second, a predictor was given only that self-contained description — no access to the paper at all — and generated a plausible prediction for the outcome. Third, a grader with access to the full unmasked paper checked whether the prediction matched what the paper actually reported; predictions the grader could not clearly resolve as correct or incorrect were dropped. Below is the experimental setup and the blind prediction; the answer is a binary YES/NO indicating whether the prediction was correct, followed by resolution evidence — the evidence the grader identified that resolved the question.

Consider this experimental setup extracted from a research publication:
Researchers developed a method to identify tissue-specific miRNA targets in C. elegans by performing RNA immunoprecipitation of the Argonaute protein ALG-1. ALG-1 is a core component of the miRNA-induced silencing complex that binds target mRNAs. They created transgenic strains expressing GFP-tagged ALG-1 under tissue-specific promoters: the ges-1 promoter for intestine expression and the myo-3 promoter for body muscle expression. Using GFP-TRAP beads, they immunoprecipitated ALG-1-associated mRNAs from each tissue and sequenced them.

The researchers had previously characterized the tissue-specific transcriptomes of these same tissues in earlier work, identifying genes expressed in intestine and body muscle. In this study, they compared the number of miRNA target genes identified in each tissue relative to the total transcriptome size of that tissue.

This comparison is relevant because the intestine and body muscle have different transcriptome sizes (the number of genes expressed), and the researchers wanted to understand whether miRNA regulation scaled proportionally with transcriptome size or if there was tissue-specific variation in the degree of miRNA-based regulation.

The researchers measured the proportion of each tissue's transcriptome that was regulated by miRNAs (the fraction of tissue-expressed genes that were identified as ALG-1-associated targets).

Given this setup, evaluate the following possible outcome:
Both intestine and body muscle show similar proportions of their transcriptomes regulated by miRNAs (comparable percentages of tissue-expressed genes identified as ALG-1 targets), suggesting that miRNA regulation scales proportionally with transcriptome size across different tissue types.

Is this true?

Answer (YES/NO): NO